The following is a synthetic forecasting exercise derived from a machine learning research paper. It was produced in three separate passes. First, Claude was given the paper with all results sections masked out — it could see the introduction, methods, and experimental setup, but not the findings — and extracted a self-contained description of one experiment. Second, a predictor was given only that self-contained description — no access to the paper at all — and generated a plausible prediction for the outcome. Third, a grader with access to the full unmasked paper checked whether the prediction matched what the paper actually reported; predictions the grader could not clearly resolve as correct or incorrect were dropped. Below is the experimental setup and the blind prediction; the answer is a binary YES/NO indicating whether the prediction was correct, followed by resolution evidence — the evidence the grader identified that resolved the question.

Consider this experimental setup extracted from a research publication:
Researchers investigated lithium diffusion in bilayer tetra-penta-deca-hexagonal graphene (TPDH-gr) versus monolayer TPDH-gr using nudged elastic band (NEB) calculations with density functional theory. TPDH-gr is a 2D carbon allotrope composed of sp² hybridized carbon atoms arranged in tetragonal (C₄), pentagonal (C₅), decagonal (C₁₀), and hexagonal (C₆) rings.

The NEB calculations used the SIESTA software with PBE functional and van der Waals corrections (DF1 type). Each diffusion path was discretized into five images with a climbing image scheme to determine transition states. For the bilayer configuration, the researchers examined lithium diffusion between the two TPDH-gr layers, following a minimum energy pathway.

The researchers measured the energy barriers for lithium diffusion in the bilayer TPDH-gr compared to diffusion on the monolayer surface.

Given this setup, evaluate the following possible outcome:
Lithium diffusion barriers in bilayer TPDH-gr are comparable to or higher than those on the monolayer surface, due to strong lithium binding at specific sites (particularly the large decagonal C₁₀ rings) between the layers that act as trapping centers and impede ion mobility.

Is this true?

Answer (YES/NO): YES